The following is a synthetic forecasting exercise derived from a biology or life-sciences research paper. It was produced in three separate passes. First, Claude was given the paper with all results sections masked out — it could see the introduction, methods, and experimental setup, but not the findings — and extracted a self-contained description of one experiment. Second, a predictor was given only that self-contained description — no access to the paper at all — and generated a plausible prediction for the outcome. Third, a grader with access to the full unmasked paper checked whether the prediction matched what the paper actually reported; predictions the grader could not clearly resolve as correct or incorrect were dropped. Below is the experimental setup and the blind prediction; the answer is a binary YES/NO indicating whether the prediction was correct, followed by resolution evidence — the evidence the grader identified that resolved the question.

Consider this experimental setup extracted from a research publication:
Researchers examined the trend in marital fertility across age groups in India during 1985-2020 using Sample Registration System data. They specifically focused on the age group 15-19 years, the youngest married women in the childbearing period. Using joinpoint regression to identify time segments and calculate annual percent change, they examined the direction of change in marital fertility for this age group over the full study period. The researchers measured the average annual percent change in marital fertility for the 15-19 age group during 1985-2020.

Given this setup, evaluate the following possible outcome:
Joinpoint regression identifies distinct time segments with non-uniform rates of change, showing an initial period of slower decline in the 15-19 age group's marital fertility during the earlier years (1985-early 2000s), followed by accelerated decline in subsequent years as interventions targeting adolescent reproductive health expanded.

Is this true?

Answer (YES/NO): NO